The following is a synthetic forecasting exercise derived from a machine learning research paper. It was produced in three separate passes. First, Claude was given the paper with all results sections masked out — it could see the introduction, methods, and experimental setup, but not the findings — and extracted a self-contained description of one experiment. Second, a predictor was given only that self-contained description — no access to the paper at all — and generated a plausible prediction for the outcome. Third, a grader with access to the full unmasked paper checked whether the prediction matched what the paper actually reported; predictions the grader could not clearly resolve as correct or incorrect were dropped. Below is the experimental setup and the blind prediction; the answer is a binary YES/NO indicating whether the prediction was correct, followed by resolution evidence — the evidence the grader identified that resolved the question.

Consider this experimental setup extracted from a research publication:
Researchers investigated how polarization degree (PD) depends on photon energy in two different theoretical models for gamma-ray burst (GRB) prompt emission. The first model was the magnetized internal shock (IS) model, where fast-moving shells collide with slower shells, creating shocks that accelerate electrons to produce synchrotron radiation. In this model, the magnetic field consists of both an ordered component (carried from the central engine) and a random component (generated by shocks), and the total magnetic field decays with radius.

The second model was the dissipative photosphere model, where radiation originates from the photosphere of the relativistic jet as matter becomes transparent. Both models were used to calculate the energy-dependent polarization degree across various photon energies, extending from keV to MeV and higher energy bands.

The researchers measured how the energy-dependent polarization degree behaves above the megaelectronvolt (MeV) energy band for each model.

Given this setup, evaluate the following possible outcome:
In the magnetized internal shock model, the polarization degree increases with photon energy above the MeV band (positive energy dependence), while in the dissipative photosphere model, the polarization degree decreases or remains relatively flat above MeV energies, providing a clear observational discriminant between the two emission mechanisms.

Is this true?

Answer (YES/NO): YES